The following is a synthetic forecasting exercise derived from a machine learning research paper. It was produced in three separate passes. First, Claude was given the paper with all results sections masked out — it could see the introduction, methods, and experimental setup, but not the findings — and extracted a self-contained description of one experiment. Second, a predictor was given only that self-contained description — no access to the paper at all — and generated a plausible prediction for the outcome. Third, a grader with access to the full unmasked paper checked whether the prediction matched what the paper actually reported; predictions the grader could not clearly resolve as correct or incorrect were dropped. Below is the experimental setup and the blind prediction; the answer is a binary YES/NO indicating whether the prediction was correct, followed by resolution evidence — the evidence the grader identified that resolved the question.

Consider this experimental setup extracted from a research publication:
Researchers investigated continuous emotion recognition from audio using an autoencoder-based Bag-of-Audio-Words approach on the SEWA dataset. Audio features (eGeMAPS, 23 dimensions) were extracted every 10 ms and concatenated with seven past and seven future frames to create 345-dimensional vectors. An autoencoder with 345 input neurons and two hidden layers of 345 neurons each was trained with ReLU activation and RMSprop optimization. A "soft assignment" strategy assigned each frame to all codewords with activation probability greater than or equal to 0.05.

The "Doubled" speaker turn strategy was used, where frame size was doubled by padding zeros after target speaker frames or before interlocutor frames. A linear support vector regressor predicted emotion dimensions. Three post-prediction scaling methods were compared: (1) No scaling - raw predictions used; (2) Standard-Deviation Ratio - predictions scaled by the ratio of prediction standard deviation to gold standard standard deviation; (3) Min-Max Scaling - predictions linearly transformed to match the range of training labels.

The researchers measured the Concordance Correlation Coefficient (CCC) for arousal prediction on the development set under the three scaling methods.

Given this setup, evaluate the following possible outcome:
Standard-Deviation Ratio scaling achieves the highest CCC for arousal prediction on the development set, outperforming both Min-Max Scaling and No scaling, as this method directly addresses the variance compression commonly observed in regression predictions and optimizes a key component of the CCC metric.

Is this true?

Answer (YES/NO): NO